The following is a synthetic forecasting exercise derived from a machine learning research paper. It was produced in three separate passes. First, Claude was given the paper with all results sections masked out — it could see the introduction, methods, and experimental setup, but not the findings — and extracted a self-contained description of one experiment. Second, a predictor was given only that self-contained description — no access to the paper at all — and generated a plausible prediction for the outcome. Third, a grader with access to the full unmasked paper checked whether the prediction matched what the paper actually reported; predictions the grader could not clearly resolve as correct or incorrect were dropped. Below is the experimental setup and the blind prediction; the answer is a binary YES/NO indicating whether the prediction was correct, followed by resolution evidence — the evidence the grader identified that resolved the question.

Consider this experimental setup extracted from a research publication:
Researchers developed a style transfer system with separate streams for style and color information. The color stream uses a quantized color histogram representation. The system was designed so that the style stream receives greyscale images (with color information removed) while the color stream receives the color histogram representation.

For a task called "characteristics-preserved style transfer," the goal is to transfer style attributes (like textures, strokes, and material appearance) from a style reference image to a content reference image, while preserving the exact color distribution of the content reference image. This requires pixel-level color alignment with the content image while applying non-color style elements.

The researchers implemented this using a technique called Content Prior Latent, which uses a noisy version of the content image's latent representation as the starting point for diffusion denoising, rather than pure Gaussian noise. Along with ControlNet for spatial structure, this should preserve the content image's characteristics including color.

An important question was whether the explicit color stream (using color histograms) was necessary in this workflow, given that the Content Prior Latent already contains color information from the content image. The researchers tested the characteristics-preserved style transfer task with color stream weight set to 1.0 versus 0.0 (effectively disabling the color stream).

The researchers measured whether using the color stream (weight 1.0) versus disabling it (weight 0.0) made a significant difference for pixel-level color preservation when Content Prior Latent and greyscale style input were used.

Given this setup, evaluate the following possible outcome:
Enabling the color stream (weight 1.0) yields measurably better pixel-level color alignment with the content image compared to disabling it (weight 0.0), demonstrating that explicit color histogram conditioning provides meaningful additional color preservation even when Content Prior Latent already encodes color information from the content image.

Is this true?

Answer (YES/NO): NO